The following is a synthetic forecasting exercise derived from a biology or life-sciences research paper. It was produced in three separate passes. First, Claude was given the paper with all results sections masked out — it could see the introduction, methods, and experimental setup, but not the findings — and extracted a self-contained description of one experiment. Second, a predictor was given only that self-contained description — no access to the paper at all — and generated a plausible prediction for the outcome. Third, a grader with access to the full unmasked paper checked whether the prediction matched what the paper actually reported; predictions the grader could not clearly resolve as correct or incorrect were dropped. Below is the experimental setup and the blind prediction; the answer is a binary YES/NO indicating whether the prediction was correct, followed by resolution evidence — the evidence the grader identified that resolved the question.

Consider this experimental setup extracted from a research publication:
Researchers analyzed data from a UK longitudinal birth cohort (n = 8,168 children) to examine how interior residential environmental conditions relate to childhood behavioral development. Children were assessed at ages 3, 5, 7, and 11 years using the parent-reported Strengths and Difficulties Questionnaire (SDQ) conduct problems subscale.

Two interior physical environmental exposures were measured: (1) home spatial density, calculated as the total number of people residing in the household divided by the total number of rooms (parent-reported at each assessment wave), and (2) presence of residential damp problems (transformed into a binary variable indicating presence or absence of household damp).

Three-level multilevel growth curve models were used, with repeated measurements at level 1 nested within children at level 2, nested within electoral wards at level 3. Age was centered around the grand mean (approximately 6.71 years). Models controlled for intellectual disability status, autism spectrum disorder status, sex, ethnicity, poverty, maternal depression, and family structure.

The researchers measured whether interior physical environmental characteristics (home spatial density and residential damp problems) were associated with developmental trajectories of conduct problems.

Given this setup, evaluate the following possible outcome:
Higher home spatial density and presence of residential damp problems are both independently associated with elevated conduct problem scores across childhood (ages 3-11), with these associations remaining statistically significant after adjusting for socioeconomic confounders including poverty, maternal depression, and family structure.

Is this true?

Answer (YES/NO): YES